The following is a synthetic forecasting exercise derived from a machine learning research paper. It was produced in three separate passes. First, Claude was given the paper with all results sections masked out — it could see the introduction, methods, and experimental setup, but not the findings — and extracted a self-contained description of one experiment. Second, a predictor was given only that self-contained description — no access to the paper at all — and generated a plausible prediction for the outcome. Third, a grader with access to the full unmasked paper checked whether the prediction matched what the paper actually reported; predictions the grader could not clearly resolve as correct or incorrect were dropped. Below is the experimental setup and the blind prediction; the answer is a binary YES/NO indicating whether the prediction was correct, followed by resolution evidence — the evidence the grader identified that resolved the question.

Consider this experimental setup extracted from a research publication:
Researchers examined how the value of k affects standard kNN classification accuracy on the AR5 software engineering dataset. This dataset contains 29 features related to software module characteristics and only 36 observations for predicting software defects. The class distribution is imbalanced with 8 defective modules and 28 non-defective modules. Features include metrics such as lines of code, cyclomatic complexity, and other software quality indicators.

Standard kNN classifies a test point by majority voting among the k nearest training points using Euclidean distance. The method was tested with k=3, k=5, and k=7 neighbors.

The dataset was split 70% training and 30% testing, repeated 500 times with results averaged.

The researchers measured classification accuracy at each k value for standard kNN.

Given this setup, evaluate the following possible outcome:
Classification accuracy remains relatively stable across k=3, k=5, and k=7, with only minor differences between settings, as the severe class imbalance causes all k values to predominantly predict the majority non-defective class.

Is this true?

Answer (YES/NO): NO